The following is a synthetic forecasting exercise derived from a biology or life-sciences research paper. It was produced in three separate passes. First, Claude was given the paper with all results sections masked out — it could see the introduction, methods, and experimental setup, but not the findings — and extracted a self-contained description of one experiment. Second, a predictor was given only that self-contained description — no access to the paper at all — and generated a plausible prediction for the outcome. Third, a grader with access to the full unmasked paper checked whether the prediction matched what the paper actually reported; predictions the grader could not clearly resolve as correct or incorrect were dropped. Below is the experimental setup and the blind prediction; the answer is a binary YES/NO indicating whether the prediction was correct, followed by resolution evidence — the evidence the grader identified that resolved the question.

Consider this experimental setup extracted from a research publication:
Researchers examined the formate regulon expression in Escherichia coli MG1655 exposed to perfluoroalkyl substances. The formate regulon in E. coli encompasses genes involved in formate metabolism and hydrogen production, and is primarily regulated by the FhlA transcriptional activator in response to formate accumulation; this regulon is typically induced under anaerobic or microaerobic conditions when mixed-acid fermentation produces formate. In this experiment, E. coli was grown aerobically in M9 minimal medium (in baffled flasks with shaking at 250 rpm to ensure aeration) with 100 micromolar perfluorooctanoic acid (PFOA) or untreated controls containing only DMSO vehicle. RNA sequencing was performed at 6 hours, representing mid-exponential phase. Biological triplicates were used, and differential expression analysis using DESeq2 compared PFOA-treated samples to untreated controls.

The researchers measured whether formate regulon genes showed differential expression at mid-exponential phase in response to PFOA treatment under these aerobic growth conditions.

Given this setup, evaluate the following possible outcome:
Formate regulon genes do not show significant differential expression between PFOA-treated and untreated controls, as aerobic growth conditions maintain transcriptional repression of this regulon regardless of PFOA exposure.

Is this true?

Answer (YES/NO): NO